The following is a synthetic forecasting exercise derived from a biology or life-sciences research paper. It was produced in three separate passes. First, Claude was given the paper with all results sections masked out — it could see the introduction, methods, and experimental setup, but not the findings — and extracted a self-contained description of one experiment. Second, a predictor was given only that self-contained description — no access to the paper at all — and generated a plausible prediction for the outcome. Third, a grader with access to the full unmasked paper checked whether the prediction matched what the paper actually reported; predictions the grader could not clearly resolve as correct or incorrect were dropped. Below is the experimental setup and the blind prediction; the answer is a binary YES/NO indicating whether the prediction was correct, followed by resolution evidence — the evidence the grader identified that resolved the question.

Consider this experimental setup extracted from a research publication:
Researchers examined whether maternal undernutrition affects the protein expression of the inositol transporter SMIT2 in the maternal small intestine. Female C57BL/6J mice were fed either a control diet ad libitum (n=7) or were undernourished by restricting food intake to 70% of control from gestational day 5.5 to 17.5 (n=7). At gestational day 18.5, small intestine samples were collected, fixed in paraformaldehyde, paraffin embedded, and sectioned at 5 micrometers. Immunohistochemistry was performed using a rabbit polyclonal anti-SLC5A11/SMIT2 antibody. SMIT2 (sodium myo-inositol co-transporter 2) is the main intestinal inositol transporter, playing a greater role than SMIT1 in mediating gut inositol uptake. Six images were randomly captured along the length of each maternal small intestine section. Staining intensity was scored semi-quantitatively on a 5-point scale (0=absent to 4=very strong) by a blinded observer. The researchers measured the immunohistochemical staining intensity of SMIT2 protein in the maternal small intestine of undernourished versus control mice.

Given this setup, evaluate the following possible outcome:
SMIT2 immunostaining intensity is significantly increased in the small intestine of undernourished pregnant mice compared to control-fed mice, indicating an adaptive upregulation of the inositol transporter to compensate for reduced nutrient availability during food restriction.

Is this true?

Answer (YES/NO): NO